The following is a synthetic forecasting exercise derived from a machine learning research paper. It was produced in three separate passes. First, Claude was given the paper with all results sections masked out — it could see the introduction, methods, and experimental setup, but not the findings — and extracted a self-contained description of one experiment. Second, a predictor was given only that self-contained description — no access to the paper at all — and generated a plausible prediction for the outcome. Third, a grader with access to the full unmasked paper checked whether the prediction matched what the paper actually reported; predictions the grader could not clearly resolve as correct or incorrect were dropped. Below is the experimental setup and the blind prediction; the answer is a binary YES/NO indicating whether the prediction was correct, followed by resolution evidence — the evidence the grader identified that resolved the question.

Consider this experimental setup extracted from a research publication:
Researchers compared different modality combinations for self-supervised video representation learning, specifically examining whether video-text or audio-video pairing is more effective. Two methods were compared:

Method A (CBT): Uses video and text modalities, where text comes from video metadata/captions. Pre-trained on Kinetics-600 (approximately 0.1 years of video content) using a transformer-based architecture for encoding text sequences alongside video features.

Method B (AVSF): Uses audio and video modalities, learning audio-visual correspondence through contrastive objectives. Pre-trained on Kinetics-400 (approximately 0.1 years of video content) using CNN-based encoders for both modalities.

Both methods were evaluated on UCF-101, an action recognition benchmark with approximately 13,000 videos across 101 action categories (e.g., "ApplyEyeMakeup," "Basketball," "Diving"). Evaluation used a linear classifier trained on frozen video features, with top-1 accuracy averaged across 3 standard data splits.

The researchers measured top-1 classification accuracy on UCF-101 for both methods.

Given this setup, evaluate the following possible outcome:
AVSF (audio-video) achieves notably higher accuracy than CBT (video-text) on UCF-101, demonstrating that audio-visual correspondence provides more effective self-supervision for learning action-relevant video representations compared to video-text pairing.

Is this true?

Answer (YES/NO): NO